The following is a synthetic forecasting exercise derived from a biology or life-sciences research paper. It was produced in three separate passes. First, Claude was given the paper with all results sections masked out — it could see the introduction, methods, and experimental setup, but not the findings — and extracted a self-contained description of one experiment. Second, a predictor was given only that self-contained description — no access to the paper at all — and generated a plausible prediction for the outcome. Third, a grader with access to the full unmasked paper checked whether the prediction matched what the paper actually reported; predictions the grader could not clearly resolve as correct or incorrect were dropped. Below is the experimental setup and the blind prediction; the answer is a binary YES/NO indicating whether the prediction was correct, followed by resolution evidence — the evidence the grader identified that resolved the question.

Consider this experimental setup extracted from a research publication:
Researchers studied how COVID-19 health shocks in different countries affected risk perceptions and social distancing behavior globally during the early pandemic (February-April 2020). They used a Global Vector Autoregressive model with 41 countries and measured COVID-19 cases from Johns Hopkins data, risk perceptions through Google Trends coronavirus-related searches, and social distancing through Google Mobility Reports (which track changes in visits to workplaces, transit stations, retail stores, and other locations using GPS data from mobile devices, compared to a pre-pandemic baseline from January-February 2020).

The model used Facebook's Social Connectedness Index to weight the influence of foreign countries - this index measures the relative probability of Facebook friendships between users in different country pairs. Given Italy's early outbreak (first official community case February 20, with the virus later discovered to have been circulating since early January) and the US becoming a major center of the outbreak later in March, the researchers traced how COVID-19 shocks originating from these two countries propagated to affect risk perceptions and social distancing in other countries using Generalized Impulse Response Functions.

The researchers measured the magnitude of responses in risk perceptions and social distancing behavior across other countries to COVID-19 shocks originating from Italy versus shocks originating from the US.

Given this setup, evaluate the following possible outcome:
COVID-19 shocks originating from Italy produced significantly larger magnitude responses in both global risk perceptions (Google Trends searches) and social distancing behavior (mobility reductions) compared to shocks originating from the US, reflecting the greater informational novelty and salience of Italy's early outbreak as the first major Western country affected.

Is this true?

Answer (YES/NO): YES